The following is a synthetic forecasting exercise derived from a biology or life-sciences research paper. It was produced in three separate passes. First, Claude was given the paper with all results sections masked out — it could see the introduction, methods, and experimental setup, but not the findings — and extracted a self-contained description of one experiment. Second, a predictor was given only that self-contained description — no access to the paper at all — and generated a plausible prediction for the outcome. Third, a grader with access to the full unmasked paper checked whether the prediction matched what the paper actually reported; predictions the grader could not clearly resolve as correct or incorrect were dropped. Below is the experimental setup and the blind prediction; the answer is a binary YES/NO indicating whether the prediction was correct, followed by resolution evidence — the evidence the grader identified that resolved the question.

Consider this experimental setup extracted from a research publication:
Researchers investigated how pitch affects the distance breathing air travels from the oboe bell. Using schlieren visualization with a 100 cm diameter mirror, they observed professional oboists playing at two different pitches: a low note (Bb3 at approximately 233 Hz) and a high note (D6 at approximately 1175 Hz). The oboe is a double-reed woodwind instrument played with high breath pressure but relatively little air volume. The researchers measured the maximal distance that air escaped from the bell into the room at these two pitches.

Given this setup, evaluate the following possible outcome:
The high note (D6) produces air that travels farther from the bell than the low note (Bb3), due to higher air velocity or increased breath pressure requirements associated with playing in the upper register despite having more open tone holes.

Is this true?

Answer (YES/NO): YES